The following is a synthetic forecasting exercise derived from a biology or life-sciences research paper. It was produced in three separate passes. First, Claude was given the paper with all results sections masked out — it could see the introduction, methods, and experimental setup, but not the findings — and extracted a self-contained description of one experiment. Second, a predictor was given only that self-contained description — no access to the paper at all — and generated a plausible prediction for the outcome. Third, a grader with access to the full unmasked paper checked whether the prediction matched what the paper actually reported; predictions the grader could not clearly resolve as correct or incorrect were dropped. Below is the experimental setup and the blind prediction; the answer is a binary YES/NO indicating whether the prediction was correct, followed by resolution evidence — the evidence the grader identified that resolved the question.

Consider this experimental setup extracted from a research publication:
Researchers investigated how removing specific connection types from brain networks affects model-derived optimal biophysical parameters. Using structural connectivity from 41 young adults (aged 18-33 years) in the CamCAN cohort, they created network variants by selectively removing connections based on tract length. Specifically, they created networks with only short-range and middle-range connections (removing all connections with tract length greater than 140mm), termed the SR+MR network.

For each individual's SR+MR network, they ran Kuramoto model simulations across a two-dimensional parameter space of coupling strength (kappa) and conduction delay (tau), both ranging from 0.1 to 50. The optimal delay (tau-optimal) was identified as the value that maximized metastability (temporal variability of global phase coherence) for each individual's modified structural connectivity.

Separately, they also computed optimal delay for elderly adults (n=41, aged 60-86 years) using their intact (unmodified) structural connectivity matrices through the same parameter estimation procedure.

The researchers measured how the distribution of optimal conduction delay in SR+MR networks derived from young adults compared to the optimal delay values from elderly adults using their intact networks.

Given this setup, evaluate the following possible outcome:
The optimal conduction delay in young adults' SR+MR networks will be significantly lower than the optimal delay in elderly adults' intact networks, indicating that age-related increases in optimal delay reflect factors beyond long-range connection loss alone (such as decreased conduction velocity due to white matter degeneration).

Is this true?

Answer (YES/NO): NO